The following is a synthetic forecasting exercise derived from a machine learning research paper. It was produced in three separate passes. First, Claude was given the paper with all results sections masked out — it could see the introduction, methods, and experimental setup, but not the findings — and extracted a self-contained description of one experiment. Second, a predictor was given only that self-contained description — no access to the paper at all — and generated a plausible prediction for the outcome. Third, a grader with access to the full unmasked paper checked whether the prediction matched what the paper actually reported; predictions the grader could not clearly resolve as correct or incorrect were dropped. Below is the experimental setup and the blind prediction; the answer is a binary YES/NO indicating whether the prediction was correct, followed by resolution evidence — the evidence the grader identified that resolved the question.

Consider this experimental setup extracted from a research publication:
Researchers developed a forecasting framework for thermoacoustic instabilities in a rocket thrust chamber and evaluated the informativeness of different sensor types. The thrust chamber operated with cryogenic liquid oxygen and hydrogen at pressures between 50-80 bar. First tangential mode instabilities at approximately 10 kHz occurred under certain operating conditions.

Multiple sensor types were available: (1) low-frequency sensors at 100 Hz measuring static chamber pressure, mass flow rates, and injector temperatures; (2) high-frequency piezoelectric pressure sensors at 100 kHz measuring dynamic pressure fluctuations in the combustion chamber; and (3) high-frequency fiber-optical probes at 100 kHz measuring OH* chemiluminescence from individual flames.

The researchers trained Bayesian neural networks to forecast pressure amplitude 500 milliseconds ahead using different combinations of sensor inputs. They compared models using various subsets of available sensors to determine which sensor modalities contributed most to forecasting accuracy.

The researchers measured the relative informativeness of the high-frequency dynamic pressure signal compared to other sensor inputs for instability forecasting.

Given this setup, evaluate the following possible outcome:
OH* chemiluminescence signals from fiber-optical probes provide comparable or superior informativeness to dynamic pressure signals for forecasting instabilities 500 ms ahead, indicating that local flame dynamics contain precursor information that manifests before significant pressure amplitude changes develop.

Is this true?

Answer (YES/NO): NO